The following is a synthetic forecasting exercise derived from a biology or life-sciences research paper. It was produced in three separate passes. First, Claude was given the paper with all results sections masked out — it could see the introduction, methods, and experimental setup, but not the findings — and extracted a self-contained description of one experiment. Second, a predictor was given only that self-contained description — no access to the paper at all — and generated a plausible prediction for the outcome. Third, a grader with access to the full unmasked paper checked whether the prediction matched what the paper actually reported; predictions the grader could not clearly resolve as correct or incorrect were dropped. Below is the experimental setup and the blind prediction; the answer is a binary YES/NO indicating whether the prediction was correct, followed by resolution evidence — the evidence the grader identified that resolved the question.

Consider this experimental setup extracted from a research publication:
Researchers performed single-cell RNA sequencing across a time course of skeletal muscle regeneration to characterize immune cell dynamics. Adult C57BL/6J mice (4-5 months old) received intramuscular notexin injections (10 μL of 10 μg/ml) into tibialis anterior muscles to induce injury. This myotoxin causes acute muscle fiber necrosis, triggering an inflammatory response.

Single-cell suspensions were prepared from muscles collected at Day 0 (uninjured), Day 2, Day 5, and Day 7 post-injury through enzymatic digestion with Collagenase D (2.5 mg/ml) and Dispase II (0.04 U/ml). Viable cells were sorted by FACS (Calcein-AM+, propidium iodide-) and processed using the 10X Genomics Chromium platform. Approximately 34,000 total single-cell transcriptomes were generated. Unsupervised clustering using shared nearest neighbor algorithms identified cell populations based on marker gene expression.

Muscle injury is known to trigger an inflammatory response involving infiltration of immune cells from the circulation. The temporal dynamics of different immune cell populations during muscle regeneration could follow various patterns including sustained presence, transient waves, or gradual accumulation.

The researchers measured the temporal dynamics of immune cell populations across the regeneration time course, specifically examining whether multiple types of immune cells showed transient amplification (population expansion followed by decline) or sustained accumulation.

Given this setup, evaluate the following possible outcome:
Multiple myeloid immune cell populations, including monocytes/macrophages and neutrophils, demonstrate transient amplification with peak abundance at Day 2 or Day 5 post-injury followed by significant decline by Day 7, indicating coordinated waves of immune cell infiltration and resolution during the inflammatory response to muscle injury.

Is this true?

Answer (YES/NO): NO